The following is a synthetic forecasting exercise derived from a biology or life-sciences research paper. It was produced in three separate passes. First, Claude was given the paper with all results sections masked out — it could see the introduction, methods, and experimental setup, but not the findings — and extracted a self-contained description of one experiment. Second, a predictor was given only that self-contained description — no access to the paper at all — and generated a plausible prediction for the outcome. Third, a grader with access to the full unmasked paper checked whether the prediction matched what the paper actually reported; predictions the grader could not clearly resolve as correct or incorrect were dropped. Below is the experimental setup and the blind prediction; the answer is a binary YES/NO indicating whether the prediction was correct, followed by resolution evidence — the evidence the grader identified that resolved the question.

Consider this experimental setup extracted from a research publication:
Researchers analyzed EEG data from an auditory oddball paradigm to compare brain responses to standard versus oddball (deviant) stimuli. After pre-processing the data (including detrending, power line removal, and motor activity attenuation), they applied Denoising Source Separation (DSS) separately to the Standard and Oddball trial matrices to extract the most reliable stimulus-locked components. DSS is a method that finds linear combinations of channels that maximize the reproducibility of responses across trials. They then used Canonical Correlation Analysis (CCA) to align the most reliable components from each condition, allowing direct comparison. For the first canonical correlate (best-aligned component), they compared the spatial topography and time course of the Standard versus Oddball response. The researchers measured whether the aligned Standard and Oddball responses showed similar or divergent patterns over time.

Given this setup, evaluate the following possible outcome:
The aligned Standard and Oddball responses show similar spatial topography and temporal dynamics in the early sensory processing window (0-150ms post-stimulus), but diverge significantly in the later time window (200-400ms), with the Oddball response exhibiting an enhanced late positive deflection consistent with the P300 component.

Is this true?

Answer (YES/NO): NO